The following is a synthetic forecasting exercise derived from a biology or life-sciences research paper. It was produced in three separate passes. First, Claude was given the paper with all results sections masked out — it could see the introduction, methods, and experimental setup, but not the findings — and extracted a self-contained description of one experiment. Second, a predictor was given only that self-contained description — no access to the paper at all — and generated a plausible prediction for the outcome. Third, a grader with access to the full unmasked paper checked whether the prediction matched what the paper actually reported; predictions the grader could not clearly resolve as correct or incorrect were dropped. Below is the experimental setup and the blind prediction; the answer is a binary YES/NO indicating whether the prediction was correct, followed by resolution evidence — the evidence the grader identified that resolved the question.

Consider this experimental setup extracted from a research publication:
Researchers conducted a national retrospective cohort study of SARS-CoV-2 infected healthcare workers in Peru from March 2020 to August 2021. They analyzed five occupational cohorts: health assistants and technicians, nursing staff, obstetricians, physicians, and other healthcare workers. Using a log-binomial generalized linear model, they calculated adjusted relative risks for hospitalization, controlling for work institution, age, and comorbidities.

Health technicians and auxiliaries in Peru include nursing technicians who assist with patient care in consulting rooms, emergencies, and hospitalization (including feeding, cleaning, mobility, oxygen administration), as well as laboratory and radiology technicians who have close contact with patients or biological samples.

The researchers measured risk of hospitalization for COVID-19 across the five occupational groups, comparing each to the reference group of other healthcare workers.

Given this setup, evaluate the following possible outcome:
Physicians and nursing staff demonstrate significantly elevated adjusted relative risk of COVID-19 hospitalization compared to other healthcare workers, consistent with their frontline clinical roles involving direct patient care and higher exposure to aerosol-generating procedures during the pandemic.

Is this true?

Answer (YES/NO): NO